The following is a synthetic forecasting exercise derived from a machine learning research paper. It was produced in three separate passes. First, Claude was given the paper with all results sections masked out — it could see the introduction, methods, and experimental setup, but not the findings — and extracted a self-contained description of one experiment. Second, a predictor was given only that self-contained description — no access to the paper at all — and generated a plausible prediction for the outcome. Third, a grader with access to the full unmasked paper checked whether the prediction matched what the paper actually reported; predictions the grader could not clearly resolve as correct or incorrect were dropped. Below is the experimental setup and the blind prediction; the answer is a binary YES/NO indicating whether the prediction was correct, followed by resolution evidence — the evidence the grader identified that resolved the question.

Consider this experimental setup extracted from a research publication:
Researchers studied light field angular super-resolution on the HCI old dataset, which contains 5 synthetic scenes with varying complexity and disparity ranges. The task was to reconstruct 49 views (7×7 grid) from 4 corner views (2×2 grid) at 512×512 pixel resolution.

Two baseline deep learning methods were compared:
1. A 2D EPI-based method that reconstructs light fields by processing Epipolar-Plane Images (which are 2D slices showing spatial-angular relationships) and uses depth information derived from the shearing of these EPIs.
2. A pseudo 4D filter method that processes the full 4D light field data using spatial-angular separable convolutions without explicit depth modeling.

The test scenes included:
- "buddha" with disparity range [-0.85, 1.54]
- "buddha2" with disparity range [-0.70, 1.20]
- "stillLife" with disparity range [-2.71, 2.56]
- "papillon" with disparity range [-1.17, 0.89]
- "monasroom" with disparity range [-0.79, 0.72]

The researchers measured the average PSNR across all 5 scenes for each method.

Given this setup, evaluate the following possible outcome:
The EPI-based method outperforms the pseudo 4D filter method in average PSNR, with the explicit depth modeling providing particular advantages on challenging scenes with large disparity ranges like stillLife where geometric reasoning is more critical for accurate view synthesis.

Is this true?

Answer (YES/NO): NO